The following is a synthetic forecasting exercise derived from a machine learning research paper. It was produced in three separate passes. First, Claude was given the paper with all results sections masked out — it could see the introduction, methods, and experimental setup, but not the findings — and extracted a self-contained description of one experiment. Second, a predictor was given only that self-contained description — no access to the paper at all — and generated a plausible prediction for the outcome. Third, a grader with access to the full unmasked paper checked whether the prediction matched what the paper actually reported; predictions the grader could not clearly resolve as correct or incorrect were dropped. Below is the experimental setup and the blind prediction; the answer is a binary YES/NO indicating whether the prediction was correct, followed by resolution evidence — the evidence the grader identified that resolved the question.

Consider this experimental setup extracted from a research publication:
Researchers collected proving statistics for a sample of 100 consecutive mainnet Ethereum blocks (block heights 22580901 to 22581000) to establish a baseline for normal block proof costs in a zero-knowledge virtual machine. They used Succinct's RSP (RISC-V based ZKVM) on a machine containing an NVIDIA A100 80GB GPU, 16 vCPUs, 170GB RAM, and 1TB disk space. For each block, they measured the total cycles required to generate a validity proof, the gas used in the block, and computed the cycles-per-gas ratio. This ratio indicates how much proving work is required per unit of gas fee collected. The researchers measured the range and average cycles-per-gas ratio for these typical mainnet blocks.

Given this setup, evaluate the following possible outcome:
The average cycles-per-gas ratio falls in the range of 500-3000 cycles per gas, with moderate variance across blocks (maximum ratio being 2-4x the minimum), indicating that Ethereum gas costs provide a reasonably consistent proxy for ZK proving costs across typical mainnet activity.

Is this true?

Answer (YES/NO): NO